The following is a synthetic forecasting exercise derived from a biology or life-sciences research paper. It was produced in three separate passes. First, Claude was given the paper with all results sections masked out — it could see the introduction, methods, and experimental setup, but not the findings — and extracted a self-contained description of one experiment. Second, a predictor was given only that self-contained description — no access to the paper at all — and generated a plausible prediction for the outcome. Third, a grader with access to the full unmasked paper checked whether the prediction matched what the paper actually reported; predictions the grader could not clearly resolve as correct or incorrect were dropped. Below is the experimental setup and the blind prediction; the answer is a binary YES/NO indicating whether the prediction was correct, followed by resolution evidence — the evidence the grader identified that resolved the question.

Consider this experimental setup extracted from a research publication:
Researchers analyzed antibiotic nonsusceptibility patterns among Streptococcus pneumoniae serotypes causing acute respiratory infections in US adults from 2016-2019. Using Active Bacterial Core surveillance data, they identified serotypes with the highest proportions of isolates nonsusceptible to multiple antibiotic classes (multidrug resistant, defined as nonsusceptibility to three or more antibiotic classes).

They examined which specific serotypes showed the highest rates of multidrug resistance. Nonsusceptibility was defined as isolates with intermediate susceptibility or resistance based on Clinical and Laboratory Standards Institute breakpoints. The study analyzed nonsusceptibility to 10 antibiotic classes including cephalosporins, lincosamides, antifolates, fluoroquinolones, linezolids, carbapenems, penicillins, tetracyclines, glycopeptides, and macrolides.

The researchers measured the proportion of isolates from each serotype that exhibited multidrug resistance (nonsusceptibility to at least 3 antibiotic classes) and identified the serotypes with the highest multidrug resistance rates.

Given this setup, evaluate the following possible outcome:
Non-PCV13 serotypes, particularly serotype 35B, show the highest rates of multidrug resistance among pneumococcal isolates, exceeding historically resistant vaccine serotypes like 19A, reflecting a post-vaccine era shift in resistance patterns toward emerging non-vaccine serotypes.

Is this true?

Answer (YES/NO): NO